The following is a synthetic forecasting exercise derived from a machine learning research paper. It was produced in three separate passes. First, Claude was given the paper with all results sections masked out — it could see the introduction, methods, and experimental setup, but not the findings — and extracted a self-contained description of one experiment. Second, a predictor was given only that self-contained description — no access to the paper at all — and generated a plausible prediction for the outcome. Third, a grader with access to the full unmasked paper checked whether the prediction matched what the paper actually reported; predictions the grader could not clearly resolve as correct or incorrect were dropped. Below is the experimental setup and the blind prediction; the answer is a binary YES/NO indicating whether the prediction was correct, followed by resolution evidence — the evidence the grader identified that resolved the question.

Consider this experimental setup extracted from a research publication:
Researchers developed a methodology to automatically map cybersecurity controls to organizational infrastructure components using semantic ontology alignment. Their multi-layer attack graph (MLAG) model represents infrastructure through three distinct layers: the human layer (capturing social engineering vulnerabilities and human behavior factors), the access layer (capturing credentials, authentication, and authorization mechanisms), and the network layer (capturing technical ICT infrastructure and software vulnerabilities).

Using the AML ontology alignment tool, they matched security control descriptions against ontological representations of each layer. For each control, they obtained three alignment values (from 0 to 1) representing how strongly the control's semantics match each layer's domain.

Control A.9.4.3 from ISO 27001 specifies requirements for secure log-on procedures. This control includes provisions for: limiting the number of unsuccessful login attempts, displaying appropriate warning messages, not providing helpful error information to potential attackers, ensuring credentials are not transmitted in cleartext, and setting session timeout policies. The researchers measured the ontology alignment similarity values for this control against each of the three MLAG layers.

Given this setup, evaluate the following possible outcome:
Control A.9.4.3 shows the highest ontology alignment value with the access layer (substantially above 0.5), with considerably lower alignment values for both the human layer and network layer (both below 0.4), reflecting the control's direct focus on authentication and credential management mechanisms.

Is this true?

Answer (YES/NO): NO